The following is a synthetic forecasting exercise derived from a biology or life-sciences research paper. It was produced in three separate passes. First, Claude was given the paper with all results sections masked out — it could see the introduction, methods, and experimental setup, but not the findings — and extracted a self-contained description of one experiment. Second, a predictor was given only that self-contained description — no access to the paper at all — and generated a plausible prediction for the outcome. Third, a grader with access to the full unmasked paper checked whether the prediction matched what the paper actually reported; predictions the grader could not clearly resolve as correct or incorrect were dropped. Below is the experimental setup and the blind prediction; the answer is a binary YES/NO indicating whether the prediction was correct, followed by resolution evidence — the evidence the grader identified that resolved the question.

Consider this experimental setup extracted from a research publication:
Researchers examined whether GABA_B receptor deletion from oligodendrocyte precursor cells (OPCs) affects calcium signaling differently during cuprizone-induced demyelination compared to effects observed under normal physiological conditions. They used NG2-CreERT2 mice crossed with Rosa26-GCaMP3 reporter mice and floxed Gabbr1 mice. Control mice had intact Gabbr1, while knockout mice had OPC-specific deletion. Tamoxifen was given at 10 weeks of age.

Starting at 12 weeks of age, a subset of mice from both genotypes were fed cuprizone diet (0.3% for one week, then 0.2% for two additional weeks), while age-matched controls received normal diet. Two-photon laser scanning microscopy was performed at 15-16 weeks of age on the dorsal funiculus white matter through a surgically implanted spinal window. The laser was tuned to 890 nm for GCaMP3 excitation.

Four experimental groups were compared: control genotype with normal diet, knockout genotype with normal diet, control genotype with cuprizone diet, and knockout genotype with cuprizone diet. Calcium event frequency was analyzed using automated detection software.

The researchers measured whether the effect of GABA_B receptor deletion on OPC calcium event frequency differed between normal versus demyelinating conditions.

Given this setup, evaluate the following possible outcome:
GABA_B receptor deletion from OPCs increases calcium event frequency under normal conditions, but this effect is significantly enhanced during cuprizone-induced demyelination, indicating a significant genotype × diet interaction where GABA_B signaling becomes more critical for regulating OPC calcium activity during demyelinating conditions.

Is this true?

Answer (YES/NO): NO